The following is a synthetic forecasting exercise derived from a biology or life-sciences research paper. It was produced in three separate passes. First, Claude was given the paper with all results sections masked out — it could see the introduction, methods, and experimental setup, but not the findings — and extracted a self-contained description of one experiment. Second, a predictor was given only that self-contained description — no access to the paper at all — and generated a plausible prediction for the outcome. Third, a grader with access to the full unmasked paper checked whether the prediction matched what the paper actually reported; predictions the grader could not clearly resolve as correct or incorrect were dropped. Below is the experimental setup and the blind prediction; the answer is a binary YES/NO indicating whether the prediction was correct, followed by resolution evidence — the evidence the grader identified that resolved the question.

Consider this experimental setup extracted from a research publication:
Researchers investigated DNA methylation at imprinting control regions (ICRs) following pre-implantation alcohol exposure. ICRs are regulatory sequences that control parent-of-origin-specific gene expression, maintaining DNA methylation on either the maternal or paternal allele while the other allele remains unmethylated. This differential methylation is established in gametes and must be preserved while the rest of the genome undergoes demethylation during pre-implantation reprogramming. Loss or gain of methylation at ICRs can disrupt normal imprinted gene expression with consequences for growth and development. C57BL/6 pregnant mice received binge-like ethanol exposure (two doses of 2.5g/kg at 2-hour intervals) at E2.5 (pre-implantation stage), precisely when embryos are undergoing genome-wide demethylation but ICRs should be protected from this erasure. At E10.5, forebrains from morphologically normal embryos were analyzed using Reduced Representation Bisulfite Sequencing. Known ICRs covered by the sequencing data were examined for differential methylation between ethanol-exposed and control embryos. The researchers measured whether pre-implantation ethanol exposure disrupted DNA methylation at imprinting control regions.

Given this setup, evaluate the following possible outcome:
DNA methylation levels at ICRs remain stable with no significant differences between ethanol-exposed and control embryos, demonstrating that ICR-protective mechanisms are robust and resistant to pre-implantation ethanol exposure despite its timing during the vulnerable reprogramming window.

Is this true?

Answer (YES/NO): NO